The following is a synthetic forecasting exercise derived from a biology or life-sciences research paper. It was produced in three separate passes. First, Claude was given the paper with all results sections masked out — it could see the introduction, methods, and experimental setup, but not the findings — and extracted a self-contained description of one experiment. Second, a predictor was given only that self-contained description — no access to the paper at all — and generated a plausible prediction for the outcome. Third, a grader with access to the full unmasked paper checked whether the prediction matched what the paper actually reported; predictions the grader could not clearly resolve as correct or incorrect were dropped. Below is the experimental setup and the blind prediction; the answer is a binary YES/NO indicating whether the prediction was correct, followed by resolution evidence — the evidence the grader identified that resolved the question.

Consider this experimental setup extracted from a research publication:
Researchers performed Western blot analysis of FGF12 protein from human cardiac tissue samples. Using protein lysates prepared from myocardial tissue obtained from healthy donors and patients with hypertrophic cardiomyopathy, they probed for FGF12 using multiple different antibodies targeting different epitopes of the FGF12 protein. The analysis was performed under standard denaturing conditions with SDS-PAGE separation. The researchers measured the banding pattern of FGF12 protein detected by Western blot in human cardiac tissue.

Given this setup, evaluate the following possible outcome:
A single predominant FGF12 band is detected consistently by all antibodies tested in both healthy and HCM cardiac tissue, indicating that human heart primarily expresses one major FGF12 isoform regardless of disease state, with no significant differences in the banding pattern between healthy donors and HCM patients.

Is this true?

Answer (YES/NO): NO